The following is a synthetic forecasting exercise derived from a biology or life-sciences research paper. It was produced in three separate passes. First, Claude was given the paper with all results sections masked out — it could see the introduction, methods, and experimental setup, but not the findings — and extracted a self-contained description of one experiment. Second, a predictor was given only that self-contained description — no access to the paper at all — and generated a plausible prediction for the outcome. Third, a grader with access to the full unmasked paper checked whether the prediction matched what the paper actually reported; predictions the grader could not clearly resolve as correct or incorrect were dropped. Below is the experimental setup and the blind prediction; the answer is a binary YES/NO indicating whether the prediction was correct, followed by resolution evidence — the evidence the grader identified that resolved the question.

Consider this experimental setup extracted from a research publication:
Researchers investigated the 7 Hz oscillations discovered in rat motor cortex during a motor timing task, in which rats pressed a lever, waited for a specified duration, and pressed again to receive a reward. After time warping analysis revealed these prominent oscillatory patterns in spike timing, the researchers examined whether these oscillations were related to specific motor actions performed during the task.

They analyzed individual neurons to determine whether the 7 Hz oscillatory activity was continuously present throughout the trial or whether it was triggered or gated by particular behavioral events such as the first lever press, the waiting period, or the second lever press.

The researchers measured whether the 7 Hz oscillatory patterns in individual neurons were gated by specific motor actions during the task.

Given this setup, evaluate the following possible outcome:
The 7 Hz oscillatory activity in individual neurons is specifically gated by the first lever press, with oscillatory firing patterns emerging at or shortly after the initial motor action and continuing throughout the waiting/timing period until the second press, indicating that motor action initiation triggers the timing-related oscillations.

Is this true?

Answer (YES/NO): NO